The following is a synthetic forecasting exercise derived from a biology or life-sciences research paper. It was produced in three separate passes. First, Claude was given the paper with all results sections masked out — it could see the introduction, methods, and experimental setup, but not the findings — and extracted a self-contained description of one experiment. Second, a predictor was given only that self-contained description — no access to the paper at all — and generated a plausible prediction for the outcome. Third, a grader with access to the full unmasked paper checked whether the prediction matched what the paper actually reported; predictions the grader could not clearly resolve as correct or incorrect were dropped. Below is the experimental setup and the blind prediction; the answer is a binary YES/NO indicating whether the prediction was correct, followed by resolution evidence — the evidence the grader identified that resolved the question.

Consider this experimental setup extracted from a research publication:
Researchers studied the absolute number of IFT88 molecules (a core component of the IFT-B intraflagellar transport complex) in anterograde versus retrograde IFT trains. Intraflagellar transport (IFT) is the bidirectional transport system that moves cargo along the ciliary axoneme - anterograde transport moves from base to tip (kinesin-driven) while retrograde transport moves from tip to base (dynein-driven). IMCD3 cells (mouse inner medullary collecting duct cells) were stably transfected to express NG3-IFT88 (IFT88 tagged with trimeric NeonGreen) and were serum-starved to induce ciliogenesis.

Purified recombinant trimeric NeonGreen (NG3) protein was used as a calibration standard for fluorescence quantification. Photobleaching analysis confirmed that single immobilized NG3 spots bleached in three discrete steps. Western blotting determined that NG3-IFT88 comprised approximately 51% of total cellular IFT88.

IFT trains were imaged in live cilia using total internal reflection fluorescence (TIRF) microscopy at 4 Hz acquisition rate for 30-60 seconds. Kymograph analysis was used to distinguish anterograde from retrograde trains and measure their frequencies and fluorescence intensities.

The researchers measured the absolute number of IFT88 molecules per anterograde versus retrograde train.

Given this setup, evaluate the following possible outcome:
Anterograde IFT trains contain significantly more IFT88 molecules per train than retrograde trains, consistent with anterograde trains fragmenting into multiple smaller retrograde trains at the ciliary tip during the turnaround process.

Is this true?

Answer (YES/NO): YES